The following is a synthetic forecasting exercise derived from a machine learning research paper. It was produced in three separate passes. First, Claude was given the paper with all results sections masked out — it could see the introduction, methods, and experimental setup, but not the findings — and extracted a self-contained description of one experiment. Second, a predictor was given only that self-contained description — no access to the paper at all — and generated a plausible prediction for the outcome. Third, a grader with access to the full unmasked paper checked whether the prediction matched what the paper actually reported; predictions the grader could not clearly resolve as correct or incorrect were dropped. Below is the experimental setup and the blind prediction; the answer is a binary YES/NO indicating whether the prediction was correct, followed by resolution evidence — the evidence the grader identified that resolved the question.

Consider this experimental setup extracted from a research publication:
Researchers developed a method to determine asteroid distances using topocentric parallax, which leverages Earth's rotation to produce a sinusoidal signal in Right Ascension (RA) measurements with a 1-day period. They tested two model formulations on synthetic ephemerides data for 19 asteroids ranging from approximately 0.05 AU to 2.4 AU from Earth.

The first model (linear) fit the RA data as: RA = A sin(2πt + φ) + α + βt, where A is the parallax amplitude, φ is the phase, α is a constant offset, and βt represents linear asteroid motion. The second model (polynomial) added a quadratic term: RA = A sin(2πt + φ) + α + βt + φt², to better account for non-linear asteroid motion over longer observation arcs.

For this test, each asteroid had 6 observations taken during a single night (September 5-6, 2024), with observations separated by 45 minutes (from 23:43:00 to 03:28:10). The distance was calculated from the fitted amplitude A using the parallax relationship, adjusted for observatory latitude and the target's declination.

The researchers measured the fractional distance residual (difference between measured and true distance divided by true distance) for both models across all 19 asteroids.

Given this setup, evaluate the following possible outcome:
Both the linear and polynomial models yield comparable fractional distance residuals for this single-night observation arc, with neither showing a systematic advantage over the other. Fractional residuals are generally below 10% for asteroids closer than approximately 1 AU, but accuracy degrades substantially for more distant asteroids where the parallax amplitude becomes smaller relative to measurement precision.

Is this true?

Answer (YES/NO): NO